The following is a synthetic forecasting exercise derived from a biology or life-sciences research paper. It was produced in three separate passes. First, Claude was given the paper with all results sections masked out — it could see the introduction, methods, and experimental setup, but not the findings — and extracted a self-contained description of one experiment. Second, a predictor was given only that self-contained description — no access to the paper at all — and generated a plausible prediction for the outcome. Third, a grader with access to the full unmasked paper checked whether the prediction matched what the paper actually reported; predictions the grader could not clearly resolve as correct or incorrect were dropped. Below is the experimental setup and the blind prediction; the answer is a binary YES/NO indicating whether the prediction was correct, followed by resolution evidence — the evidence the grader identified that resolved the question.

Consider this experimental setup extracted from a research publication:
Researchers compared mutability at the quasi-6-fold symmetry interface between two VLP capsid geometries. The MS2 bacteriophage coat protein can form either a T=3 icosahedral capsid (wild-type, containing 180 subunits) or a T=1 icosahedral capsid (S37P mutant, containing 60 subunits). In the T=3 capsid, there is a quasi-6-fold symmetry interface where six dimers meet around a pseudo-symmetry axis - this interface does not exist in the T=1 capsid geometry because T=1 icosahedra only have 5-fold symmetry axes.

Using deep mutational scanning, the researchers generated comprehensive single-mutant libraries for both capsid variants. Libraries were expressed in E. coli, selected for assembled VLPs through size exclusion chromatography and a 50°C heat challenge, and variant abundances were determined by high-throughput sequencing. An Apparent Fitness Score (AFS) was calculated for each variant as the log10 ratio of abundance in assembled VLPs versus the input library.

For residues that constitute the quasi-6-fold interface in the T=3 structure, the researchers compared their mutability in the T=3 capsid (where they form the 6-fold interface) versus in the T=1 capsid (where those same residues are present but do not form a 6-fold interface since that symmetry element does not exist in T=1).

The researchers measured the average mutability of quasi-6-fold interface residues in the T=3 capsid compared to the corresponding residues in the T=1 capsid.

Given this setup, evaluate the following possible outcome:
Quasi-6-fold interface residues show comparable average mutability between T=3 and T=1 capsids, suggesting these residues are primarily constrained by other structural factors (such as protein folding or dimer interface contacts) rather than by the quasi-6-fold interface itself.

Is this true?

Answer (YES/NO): NO